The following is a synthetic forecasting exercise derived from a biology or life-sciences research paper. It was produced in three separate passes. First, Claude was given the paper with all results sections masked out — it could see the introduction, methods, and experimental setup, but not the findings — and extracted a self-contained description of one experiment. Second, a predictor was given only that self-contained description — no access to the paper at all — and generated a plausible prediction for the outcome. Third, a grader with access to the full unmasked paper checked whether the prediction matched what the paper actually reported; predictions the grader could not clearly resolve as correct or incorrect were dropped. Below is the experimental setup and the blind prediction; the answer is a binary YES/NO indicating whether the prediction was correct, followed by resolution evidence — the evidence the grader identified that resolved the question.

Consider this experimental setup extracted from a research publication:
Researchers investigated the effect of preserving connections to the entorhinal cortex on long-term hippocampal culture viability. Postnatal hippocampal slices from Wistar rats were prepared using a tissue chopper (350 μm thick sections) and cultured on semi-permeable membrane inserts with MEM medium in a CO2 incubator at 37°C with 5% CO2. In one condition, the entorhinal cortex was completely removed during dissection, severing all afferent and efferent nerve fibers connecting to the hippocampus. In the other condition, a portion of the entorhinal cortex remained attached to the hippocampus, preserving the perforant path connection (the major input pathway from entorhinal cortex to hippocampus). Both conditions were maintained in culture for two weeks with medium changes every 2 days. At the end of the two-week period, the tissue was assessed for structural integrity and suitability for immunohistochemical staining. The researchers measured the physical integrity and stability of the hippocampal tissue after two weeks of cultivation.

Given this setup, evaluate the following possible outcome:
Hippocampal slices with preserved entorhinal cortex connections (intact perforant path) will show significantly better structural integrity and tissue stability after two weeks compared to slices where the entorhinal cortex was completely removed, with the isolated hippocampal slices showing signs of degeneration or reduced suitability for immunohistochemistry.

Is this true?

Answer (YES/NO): YES